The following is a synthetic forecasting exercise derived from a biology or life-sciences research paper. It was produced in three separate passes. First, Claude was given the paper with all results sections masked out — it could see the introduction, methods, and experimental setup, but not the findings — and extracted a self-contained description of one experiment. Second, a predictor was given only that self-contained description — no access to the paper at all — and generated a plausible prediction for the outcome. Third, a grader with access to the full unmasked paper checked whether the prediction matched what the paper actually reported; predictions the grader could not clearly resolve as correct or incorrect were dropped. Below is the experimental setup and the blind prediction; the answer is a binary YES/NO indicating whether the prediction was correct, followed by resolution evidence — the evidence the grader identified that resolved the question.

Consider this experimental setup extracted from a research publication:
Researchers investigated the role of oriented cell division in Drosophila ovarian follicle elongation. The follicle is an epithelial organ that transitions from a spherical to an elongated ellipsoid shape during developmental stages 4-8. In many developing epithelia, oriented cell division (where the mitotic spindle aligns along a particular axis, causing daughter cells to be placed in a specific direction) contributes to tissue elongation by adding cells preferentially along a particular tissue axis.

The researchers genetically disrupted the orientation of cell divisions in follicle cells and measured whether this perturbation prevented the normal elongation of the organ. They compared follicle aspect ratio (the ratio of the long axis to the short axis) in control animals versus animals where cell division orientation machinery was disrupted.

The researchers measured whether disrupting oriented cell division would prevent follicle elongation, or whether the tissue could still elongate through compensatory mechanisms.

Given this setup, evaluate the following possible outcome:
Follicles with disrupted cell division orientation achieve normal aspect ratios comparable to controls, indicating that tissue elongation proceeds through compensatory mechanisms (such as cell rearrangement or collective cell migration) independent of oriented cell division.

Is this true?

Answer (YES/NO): YES